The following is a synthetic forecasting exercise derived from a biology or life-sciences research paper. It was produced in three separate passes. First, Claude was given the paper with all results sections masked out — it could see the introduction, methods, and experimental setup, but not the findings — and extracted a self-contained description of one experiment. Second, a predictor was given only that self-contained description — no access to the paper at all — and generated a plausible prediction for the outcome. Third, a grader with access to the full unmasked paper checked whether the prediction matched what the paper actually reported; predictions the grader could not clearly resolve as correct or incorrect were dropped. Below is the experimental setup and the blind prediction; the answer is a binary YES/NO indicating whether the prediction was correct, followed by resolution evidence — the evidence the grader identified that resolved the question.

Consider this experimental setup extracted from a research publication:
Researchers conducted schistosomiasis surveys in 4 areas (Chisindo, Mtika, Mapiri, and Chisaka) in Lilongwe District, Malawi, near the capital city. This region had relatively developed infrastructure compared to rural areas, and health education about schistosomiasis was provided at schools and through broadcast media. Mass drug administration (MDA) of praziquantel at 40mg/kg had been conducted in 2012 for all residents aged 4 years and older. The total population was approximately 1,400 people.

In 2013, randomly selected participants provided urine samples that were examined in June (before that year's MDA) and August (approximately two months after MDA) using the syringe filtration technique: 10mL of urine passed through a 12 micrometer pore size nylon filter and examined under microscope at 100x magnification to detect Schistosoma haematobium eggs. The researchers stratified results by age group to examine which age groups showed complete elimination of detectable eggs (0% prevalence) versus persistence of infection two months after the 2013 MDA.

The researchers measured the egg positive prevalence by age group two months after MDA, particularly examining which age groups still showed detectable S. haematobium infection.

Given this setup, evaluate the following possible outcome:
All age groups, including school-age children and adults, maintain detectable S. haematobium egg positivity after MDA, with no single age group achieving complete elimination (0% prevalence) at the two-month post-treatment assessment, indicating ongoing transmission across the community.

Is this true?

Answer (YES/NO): NO